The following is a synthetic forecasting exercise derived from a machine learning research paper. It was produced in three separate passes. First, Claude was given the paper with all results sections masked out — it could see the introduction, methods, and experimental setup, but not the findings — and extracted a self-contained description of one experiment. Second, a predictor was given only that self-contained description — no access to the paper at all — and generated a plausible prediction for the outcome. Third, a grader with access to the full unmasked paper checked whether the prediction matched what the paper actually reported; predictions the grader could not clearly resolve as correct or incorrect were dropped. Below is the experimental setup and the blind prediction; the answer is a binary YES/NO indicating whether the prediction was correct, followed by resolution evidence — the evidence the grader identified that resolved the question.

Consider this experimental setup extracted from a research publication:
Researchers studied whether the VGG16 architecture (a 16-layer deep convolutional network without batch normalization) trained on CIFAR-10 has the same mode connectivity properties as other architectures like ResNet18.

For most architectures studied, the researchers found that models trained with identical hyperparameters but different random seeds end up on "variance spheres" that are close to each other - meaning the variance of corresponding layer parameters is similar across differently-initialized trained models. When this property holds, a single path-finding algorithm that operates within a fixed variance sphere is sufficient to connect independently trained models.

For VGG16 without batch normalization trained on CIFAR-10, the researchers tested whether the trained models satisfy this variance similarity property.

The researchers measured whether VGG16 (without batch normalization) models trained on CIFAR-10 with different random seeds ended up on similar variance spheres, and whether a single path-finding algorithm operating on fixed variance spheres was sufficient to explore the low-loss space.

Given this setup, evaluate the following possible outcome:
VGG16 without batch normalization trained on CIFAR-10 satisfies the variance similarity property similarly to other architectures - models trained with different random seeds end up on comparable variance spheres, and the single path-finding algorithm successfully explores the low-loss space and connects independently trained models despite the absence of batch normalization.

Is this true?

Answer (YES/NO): NO